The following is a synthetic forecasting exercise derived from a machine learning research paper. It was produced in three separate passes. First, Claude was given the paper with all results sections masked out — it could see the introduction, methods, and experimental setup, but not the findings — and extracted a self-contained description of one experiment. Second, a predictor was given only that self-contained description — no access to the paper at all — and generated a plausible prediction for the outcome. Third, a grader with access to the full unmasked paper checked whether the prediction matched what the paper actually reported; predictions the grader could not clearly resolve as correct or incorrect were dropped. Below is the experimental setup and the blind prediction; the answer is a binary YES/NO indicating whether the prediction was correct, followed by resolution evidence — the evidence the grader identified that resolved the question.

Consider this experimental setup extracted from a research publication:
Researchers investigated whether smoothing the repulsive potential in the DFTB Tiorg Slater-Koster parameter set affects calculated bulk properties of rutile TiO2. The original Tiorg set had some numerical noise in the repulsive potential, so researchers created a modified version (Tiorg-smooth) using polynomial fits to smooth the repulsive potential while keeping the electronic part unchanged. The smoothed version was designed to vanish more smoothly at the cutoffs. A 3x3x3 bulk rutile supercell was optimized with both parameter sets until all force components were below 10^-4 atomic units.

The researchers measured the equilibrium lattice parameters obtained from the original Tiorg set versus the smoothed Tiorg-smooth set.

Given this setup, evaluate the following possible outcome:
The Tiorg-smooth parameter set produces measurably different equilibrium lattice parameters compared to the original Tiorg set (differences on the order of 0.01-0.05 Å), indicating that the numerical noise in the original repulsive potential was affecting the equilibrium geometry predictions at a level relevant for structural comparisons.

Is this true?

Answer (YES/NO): NO